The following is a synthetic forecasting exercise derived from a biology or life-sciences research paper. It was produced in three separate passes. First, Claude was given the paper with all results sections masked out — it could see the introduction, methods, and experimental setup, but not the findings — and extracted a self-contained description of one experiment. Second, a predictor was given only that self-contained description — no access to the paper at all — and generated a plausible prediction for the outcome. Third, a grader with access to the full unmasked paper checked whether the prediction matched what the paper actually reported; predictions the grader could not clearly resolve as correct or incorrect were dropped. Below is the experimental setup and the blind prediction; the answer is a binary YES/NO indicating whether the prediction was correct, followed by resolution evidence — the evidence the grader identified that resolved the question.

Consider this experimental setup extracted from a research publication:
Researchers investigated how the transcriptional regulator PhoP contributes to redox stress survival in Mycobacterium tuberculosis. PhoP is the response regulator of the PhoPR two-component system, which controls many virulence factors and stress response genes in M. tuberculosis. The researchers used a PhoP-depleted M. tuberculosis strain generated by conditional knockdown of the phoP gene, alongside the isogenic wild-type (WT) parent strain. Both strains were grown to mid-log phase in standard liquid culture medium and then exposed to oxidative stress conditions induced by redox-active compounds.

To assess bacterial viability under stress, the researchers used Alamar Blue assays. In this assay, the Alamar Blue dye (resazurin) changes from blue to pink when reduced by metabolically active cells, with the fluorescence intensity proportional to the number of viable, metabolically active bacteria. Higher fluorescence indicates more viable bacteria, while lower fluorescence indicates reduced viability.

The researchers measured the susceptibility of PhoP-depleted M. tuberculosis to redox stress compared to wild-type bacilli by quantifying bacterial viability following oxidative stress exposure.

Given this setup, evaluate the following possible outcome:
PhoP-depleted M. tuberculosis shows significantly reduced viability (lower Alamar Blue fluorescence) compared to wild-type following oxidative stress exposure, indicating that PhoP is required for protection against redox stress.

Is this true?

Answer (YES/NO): YES